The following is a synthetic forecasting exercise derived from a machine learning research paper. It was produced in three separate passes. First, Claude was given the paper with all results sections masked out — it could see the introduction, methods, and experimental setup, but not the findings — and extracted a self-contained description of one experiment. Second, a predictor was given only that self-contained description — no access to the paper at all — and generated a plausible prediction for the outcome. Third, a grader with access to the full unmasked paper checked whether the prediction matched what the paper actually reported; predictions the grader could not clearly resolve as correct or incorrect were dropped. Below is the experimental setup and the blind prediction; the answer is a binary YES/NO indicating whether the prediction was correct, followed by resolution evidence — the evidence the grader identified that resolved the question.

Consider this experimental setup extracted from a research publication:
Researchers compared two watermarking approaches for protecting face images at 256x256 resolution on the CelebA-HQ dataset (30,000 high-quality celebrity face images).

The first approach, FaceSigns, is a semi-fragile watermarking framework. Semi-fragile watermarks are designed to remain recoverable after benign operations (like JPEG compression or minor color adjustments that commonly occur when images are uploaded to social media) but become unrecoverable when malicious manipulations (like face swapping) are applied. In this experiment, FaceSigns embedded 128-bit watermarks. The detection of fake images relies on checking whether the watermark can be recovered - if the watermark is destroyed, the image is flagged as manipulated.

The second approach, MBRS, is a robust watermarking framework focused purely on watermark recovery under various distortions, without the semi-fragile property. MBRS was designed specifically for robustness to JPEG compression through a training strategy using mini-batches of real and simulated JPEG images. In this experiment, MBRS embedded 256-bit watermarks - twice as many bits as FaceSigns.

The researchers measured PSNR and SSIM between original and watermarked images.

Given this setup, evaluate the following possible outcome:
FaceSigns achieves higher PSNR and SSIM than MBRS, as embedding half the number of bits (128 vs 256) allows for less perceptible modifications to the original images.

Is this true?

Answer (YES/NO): NO